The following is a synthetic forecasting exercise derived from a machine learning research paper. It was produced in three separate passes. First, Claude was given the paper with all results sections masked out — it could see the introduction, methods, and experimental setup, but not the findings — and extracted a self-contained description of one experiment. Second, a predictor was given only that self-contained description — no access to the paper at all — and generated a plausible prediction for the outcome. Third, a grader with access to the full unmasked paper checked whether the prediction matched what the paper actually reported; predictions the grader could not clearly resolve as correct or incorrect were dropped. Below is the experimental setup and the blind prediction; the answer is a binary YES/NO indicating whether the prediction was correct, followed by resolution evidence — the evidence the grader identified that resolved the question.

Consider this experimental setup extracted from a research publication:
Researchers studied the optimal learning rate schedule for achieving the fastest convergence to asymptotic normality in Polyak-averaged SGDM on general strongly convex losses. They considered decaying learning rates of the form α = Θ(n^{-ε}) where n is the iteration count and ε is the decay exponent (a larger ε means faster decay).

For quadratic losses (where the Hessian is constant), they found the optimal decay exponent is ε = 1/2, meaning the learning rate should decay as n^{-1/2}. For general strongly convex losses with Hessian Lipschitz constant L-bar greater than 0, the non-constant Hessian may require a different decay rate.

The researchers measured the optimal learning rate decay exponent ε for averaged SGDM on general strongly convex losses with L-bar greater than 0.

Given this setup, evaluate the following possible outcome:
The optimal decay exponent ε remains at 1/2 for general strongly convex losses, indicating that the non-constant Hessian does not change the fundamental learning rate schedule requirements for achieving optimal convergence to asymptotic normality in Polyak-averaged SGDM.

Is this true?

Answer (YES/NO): NO